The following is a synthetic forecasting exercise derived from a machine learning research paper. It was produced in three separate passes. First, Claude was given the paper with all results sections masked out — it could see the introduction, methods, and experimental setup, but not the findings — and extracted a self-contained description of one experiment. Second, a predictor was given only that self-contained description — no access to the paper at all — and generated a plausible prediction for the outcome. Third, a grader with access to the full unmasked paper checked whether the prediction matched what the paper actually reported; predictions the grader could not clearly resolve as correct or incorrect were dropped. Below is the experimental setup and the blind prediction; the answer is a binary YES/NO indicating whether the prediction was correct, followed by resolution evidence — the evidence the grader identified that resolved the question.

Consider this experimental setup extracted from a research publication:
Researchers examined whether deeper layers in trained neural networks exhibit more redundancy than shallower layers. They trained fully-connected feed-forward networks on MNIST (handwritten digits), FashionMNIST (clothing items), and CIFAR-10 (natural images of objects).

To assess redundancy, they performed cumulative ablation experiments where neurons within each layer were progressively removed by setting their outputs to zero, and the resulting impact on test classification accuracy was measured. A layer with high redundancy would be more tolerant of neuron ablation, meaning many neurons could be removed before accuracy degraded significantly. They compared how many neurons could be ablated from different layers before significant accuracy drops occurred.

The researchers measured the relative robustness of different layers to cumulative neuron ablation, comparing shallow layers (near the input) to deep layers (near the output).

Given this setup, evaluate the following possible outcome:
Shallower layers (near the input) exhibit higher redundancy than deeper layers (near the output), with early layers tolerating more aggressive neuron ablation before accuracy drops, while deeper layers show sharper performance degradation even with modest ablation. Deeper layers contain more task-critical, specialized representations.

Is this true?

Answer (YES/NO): NO